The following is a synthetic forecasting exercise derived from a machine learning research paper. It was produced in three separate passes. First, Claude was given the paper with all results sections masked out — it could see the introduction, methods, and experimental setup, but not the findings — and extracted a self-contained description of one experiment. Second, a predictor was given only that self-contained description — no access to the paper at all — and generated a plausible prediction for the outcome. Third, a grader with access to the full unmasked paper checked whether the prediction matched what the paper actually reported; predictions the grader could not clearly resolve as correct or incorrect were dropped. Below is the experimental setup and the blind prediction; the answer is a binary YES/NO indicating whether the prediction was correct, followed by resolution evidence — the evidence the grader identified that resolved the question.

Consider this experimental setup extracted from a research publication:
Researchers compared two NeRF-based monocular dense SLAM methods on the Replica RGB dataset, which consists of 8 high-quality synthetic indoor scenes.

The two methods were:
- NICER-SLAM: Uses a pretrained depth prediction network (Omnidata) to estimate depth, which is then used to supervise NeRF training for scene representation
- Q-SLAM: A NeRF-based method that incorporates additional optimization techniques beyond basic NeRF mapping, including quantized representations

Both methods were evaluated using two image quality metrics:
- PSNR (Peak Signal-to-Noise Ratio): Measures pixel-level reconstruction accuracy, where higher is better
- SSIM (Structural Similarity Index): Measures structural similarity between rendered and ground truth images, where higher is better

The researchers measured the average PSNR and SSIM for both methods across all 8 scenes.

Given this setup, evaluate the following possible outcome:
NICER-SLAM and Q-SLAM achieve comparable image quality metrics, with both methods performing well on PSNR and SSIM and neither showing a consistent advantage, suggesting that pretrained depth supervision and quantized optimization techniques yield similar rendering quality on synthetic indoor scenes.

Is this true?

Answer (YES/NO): NO